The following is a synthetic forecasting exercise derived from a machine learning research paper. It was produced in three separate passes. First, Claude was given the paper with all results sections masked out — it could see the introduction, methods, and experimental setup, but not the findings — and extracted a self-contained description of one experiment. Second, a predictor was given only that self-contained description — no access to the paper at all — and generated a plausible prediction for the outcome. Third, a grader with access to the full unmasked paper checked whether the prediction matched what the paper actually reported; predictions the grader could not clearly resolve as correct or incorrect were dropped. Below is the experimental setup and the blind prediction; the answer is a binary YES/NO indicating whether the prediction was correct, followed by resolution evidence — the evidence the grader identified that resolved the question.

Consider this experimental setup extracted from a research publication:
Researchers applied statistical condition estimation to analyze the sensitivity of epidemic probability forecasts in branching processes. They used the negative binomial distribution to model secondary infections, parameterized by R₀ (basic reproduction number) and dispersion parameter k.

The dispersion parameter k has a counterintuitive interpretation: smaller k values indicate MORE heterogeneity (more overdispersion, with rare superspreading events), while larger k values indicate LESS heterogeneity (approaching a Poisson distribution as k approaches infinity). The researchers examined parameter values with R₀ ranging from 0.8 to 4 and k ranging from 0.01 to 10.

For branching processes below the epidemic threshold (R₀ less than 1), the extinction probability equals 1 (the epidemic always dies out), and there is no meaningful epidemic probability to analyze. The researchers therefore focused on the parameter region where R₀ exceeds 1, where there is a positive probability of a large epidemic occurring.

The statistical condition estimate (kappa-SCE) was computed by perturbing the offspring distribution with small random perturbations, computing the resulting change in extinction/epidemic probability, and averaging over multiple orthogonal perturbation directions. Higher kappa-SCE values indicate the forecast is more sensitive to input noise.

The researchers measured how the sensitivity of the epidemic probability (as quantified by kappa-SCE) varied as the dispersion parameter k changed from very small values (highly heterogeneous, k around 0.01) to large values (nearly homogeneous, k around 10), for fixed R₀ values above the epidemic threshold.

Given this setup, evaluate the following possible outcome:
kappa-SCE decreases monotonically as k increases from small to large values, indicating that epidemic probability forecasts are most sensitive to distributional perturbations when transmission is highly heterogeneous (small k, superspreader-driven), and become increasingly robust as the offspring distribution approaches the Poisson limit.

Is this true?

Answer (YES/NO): NO